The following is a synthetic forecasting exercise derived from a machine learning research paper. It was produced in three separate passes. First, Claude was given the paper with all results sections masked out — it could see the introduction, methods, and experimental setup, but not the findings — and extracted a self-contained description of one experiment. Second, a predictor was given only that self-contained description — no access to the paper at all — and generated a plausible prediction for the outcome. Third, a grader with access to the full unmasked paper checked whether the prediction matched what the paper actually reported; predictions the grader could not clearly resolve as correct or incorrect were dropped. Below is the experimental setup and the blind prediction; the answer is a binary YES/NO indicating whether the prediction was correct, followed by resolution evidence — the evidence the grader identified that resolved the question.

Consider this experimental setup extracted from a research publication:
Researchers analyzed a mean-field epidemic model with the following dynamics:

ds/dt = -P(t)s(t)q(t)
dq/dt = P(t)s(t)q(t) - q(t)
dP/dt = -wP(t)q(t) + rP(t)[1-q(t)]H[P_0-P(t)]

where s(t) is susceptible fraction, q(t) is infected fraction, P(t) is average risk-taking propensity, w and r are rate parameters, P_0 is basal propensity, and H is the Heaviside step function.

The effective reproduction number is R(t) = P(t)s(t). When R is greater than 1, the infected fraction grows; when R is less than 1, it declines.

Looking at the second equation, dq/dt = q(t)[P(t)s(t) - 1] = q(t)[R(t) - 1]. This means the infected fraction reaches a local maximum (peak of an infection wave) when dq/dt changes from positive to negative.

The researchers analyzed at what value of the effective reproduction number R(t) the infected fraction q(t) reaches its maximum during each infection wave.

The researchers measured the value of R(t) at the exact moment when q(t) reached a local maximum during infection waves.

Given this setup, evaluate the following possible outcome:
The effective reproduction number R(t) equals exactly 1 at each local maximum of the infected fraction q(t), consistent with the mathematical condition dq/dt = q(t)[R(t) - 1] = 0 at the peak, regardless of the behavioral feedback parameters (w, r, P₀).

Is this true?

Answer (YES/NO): YES